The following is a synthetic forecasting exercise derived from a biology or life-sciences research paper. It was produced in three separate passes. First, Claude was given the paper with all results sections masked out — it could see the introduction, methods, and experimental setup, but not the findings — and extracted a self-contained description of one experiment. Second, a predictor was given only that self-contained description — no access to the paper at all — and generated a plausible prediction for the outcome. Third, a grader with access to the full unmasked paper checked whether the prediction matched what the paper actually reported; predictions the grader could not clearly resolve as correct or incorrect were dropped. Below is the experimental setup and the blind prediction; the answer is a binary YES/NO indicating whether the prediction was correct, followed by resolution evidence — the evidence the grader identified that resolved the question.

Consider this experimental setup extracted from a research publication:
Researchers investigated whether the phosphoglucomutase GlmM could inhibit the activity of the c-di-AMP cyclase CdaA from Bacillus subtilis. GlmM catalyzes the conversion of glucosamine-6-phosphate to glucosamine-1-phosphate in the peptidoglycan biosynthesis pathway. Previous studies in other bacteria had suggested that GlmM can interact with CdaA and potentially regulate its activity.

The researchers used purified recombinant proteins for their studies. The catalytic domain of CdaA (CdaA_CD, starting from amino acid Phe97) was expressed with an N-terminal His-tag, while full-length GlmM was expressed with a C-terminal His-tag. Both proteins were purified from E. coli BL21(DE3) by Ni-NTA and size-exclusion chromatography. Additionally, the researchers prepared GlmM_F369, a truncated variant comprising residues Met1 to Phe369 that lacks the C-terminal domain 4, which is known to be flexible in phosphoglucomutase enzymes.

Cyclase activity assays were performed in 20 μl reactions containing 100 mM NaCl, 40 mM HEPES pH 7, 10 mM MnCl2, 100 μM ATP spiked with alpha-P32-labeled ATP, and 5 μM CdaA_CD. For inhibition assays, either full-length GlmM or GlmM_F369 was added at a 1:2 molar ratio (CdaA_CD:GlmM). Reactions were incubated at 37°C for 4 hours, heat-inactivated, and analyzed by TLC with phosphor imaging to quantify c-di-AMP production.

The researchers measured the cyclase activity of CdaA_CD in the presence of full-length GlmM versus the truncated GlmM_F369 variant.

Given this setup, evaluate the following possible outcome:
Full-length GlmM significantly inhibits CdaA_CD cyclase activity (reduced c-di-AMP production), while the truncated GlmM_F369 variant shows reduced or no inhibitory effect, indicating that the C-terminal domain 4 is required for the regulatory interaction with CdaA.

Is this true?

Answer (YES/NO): NO